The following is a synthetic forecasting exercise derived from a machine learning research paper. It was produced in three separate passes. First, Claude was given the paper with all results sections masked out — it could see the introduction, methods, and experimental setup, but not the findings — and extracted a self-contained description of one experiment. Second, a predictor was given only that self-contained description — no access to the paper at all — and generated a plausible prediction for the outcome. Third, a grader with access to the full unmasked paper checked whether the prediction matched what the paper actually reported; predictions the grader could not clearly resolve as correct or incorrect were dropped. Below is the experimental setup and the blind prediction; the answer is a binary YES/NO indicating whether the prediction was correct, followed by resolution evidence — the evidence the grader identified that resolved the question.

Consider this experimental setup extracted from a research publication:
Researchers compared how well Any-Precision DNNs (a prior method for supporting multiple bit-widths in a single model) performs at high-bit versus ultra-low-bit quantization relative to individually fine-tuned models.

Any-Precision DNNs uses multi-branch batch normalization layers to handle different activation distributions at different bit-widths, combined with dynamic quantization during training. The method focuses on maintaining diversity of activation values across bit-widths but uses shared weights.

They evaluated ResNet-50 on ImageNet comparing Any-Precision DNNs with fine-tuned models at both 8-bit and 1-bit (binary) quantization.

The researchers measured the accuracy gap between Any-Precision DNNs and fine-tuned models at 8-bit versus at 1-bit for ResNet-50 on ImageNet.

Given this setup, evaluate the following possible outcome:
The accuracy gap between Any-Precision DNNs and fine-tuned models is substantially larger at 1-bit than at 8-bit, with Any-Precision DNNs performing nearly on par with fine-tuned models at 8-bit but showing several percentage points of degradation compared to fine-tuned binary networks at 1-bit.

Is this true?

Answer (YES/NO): NO